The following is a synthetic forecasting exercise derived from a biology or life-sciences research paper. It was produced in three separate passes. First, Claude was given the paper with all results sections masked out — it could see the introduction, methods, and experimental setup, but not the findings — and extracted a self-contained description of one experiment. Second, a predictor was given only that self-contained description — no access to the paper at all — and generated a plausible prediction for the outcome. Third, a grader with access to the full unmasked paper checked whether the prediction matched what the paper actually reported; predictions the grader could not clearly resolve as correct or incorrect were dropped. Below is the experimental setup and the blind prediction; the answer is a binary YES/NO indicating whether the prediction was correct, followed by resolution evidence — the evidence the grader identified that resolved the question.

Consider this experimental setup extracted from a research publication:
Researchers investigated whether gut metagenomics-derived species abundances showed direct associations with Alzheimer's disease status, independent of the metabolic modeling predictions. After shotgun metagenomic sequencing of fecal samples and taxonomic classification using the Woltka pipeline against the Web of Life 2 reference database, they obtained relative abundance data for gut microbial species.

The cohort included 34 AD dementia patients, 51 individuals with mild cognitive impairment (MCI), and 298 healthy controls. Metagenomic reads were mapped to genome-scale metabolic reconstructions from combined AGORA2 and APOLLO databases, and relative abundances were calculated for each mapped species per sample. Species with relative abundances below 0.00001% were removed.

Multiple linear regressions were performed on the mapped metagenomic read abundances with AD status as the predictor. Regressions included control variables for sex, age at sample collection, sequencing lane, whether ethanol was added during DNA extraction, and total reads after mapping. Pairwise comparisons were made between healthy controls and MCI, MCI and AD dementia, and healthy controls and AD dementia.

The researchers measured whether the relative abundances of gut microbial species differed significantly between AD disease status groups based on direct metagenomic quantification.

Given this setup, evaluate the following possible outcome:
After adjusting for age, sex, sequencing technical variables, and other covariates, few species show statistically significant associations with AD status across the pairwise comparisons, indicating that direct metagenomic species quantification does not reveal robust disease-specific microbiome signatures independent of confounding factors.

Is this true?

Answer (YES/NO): NO